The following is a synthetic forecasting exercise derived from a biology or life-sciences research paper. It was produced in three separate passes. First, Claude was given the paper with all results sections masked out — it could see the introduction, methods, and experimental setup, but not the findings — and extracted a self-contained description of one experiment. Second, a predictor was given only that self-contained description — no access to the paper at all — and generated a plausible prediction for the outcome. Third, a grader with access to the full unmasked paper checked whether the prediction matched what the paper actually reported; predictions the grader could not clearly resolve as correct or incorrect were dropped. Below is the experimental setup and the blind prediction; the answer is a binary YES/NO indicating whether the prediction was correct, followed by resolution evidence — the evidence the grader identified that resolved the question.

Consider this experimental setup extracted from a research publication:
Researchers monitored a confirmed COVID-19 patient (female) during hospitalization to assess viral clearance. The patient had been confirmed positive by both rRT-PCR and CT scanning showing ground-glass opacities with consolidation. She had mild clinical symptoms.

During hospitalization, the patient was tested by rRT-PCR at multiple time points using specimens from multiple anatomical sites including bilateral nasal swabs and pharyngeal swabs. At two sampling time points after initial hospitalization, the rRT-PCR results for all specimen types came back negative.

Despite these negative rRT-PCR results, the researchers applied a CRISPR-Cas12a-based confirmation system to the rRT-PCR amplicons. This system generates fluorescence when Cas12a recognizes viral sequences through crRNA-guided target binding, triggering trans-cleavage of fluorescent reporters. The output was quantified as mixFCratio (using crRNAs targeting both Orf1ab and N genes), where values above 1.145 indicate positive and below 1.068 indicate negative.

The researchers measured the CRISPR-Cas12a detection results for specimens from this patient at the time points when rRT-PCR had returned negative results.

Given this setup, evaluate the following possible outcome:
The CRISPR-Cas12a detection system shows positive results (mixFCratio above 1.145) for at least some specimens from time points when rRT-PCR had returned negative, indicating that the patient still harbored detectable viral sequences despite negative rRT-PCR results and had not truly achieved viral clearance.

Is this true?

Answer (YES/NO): YES